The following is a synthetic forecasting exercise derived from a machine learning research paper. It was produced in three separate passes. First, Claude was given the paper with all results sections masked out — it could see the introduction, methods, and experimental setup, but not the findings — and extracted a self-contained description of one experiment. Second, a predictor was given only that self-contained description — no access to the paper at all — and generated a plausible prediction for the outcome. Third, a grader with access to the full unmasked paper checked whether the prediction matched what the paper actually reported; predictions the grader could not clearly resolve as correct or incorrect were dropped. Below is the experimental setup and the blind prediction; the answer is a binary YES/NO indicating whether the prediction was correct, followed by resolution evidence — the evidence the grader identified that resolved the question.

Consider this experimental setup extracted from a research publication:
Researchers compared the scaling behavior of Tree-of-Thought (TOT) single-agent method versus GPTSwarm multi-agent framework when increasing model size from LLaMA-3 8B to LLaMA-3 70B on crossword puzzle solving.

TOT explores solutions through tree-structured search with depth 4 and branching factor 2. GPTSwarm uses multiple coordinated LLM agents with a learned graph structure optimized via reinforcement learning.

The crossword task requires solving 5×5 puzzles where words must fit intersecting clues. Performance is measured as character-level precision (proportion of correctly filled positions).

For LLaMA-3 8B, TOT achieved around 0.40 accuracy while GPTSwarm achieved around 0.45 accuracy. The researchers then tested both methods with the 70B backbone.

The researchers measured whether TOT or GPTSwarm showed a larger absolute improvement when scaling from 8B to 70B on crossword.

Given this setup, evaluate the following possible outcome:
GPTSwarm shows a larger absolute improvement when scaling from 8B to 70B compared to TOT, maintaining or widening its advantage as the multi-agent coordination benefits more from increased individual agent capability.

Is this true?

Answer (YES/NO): NO